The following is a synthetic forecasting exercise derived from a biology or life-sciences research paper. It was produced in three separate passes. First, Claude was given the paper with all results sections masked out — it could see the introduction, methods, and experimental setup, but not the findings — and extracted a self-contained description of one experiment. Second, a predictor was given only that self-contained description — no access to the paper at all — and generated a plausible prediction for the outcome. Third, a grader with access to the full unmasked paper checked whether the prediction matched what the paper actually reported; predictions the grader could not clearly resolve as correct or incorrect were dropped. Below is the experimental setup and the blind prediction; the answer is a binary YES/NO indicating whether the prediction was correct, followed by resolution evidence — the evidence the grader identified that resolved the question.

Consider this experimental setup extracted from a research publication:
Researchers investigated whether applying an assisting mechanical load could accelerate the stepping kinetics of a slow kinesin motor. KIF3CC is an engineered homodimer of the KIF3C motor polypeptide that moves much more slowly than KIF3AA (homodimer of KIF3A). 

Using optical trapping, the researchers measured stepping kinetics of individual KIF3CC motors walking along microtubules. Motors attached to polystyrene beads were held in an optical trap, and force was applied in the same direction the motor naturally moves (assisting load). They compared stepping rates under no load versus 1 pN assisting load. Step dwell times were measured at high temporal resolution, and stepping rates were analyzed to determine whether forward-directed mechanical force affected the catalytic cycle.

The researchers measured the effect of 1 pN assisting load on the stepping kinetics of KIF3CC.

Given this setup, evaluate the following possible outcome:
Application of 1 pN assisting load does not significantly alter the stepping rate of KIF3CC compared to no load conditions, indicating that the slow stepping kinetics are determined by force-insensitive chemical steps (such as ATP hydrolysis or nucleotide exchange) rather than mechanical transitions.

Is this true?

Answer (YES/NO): NO